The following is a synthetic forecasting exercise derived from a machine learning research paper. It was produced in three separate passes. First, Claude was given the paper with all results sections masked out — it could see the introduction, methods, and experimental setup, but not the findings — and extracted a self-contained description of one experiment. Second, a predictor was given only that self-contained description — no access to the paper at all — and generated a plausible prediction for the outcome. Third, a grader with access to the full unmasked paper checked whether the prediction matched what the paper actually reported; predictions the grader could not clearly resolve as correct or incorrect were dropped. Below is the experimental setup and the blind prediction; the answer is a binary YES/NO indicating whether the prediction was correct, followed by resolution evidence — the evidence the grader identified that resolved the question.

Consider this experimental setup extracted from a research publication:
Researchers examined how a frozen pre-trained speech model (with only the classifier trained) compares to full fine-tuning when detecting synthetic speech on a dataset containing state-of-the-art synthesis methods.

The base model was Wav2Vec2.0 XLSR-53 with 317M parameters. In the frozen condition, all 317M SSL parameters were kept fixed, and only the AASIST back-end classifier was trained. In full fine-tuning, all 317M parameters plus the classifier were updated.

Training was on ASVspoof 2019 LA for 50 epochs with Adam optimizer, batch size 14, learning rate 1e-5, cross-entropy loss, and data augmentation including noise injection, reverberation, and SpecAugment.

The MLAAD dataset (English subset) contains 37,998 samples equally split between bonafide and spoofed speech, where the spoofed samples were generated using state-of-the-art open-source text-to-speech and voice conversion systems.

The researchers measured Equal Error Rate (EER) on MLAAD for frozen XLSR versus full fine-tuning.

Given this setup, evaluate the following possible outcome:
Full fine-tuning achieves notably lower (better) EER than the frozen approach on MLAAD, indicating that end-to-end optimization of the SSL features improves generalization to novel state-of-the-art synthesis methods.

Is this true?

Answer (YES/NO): YES